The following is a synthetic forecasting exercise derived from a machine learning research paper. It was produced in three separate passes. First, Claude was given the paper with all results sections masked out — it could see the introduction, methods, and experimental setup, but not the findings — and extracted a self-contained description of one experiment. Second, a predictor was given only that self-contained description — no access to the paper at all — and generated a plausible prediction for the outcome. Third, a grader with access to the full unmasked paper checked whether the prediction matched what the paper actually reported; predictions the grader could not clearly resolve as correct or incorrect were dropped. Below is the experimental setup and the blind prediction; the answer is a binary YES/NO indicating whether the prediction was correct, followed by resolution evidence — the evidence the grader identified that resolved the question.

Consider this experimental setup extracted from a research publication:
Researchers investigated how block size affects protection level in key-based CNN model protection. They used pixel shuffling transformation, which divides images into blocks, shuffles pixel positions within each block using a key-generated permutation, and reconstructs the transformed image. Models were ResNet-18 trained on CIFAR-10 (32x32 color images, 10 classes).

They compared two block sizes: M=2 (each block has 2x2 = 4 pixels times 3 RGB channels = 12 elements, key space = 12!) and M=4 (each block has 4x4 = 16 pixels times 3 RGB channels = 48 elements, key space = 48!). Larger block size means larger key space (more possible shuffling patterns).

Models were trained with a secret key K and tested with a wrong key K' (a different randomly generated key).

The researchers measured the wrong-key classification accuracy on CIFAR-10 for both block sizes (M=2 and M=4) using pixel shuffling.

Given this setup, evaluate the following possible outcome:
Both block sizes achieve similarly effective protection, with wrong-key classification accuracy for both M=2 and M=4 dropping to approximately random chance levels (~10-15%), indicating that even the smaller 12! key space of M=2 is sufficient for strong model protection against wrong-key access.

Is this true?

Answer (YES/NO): NO